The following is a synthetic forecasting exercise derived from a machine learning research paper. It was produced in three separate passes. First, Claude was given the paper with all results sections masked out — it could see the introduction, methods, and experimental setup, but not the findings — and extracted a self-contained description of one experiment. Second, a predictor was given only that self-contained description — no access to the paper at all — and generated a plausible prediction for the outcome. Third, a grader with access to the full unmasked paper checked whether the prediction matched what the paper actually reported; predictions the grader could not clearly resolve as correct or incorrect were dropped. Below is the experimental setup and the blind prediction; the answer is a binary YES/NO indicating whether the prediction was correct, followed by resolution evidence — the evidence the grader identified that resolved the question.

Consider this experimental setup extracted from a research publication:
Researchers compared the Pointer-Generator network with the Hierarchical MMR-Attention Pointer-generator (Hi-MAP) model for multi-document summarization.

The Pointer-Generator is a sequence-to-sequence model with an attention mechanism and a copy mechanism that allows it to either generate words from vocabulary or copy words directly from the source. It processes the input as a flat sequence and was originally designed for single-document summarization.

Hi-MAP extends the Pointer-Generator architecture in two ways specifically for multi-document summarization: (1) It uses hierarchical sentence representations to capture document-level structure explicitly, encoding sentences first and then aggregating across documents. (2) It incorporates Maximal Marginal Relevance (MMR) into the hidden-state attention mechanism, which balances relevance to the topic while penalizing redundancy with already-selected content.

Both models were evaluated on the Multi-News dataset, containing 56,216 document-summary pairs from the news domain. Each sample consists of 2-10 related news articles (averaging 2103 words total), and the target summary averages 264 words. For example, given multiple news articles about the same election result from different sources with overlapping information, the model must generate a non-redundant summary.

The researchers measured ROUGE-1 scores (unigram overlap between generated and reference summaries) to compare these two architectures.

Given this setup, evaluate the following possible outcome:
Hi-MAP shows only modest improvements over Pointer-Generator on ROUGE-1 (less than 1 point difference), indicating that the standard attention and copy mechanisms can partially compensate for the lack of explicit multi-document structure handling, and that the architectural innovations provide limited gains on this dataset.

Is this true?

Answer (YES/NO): NO